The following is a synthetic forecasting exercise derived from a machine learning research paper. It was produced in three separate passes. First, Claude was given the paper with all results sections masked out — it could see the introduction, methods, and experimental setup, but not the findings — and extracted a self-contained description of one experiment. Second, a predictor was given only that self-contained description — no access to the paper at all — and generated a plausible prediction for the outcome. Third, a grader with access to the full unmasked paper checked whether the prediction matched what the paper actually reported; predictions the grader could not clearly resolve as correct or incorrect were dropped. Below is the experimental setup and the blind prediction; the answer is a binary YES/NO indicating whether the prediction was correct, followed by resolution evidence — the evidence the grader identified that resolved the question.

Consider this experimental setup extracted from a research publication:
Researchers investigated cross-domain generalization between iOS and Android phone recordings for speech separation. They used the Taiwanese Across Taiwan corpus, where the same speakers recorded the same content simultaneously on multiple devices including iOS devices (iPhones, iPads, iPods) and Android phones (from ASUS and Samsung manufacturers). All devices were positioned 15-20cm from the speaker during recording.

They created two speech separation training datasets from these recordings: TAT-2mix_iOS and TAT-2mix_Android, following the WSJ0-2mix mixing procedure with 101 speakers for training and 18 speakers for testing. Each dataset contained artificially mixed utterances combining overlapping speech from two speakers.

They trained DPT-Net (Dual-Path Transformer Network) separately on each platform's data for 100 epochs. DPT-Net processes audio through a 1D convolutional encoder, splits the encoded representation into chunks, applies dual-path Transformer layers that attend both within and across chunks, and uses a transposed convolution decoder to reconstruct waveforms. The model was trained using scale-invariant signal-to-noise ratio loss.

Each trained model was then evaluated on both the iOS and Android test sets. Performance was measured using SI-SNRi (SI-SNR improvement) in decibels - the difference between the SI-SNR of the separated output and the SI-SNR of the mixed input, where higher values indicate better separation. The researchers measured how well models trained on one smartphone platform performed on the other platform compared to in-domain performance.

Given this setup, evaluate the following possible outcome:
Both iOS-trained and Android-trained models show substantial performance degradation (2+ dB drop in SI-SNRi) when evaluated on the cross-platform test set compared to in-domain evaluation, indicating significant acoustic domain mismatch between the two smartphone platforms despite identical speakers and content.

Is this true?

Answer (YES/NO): YES